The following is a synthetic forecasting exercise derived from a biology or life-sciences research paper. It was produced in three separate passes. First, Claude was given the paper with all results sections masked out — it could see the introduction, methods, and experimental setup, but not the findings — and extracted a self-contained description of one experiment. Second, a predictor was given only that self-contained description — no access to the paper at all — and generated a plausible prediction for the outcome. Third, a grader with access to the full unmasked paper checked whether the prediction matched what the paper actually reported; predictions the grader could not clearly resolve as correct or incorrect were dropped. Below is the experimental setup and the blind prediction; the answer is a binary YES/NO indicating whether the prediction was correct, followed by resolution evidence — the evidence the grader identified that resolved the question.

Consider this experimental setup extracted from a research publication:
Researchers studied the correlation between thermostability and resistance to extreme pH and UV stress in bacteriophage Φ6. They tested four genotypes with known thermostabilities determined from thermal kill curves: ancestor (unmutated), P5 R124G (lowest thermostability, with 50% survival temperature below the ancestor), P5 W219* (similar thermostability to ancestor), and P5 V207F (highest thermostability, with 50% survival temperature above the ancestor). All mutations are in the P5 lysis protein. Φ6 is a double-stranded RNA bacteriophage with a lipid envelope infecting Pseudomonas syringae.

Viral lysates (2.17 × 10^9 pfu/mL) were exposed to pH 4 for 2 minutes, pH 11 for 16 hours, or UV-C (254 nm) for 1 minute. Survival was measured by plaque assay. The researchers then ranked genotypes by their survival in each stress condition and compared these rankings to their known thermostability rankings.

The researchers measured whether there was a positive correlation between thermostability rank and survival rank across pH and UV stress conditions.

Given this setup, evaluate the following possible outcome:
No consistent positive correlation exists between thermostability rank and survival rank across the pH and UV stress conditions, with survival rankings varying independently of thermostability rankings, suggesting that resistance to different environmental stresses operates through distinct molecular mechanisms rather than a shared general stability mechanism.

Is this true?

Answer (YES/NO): YES